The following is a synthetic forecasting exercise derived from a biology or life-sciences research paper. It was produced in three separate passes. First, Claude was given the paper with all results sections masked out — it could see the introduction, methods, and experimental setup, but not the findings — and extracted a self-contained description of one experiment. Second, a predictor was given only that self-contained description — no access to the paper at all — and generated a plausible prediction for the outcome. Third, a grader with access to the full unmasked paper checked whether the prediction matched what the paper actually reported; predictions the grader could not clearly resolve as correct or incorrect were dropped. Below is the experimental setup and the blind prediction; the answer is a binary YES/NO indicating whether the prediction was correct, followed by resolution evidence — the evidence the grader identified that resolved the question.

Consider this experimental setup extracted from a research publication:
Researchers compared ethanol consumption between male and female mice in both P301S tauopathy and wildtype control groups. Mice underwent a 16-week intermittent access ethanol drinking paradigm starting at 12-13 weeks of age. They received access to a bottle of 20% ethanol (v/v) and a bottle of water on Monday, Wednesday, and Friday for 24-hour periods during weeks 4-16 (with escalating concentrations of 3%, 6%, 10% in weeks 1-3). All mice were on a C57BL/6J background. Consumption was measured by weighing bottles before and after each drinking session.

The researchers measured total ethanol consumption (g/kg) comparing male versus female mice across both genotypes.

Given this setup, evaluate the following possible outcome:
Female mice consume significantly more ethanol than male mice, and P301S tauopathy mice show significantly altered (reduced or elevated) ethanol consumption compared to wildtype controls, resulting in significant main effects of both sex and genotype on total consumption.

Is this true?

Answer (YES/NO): NO